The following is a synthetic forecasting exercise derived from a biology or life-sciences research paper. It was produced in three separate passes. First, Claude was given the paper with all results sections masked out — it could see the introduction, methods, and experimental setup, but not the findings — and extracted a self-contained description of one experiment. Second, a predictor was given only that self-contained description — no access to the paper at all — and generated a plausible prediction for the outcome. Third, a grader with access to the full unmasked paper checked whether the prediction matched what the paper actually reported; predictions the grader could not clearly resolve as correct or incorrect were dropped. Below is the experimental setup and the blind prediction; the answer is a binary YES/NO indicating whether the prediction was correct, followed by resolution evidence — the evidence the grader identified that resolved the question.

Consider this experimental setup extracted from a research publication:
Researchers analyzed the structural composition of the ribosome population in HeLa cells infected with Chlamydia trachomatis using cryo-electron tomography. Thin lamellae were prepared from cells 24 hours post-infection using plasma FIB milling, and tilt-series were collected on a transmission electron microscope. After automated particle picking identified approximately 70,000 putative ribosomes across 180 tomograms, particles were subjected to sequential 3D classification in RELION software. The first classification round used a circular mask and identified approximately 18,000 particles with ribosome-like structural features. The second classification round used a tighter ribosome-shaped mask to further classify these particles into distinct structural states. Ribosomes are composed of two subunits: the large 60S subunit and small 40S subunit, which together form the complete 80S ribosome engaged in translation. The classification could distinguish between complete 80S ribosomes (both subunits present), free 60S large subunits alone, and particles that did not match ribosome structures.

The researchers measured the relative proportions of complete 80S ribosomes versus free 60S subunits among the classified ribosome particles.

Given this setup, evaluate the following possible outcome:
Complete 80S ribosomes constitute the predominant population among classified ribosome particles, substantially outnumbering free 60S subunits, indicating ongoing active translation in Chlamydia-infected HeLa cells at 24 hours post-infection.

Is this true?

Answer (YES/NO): YES